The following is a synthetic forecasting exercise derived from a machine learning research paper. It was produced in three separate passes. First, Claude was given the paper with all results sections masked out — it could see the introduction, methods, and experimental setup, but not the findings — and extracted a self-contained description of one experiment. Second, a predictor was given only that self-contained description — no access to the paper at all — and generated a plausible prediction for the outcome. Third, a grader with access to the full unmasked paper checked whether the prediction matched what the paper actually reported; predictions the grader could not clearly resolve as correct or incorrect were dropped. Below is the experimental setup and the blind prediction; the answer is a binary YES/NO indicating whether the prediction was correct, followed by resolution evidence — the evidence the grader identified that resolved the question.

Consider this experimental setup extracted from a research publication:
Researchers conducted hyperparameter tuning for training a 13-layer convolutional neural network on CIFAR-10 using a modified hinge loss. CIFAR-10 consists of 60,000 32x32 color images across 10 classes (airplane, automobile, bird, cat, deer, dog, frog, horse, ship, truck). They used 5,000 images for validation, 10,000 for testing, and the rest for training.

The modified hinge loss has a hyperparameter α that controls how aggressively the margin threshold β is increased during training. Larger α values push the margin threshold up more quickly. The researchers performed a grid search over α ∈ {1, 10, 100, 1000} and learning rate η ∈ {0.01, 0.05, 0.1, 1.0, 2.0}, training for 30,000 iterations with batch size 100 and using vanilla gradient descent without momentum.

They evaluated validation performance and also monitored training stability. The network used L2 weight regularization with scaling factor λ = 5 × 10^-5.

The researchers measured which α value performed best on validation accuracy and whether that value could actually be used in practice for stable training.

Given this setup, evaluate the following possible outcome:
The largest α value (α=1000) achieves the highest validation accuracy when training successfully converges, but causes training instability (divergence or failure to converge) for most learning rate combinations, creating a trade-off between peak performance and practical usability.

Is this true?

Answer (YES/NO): YES